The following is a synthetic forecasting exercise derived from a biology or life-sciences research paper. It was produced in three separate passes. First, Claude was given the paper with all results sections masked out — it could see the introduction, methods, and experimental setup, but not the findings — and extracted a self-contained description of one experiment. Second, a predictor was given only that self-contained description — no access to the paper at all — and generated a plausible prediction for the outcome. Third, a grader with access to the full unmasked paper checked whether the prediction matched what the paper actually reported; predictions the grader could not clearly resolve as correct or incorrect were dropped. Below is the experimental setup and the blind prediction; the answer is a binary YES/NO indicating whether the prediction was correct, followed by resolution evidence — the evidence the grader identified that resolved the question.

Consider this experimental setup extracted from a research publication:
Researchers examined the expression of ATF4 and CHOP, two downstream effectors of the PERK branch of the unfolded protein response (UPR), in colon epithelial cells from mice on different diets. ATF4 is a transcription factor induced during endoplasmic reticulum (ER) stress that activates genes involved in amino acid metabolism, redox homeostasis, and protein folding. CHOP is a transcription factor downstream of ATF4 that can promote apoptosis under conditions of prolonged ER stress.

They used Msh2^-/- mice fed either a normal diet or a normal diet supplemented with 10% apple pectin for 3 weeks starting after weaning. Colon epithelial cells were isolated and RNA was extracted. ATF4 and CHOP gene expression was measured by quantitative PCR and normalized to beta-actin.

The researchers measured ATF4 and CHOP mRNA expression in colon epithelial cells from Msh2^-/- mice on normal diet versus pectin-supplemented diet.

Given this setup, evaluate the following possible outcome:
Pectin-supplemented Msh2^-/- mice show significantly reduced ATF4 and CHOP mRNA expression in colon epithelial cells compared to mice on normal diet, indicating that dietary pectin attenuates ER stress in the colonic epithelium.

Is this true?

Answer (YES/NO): NO